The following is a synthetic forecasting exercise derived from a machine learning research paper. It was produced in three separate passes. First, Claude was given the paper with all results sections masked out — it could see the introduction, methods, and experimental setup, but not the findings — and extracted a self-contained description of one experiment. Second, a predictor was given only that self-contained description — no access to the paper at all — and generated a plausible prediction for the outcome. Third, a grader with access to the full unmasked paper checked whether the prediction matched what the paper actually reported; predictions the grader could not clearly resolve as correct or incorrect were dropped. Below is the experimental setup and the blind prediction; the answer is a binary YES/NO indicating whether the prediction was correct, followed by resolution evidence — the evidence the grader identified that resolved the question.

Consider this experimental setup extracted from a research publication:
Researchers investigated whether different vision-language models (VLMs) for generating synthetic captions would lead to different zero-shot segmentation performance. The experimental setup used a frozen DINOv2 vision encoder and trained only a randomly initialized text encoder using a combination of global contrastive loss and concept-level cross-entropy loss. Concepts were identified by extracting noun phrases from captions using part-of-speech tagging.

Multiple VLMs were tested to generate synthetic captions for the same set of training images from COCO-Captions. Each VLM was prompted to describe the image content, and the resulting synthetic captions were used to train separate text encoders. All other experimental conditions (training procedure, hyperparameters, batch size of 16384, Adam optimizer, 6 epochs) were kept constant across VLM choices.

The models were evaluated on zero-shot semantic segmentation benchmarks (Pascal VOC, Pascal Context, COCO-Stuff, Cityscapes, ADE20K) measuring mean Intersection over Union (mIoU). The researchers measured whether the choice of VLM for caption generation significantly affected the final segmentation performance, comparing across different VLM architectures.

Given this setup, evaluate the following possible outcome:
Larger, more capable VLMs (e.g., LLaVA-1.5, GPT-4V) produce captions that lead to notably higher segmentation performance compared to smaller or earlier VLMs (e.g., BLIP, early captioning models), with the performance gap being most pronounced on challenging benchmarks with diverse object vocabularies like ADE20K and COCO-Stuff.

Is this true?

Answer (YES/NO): NO